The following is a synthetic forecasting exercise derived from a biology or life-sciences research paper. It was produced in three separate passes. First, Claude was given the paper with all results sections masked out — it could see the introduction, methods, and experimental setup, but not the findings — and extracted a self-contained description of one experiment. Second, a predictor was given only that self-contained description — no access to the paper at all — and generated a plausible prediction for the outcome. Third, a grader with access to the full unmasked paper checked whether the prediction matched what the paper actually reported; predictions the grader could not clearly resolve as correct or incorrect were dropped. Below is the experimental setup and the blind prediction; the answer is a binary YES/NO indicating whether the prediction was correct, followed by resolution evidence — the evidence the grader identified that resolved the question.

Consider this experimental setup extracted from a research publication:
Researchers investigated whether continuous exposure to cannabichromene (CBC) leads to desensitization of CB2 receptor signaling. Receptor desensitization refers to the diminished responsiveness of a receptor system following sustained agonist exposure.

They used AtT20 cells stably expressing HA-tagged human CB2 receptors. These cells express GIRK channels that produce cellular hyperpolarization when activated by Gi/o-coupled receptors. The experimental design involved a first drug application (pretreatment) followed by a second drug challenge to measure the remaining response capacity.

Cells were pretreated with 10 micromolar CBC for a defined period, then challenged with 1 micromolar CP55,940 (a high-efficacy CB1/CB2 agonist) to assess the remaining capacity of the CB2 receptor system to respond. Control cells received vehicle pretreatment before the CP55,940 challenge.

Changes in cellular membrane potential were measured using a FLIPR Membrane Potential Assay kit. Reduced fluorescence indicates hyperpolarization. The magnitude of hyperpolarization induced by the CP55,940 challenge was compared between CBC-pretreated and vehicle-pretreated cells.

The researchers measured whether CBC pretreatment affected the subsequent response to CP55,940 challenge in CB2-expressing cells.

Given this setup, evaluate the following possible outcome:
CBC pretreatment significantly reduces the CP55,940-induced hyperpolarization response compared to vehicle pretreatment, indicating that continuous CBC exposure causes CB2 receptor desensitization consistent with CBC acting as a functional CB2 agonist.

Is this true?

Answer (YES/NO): YES